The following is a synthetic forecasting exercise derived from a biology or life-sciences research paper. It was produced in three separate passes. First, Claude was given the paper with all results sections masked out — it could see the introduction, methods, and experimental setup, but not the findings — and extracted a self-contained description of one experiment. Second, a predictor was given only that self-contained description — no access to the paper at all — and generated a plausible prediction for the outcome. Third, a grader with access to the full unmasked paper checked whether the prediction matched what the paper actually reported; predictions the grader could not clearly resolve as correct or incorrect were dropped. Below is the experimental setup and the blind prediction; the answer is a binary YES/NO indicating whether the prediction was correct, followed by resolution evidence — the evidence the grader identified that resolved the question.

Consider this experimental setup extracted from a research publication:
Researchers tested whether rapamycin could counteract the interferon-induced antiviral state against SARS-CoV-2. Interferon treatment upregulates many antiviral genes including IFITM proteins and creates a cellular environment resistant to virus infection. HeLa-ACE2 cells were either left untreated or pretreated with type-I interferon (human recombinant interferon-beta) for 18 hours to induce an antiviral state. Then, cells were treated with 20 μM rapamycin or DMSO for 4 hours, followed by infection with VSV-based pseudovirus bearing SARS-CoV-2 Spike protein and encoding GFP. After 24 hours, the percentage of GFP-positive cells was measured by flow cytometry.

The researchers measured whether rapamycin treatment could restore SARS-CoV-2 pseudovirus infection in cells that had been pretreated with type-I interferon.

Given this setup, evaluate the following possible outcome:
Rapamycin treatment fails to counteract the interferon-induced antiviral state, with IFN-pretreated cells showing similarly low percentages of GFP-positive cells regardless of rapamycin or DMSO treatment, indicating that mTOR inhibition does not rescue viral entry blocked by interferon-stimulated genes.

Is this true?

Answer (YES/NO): NO